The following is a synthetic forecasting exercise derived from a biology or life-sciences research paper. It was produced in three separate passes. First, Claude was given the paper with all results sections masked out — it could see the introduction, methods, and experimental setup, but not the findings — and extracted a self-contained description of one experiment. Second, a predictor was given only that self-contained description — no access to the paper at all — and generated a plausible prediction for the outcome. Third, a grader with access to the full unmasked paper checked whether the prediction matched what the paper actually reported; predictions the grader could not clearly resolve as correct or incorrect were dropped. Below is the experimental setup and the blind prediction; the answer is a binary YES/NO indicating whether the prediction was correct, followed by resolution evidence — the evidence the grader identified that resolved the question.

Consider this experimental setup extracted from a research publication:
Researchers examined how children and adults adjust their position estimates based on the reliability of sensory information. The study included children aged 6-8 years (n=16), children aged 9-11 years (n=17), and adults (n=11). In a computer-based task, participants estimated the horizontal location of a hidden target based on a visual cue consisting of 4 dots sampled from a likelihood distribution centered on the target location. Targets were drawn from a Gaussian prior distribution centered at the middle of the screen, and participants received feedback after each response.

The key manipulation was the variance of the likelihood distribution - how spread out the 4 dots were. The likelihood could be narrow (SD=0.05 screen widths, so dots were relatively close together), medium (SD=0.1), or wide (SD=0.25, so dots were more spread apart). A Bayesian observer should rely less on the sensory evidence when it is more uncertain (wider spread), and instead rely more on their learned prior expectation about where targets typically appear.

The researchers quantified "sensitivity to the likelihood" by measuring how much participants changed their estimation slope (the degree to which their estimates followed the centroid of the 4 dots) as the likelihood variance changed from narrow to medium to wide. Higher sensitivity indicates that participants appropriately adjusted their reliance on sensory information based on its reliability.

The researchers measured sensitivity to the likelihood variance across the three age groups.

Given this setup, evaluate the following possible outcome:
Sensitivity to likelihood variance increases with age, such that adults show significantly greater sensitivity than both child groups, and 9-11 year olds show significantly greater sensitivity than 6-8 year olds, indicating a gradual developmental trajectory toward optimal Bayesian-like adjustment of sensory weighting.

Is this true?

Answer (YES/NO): NO